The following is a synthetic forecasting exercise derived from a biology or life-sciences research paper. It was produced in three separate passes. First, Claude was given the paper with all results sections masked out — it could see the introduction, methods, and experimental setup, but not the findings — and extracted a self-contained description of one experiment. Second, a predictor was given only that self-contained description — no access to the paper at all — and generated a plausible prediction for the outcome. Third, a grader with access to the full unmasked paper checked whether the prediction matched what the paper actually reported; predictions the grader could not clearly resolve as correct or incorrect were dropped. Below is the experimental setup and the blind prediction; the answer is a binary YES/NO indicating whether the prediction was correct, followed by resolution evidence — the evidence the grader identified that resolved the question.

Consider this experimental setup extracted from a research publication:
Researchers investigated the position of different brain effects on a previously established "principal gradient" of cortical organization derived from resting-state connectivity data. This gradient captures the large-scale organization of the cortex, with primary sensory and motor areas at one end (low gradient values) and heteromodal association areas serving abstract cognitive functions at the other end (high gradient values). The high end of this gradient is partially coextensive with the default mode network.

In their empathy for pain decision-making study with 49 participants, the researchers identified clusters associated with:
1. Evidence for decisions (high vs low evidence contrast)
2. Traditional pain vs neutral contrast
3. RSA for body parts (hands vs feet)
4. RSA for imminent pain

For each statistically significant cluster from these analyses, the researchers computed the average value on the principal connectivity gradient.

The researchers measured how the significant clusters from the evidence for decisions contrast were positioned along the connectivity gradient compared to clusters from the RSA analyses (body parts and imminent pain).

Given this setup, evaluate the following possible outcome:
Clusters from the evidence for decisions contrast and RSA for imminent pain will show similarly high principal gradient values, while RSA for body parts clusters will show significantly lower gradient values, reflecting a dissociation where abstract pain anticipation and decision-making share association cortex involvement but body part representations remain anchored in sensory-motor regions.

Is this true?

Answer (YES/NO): NO